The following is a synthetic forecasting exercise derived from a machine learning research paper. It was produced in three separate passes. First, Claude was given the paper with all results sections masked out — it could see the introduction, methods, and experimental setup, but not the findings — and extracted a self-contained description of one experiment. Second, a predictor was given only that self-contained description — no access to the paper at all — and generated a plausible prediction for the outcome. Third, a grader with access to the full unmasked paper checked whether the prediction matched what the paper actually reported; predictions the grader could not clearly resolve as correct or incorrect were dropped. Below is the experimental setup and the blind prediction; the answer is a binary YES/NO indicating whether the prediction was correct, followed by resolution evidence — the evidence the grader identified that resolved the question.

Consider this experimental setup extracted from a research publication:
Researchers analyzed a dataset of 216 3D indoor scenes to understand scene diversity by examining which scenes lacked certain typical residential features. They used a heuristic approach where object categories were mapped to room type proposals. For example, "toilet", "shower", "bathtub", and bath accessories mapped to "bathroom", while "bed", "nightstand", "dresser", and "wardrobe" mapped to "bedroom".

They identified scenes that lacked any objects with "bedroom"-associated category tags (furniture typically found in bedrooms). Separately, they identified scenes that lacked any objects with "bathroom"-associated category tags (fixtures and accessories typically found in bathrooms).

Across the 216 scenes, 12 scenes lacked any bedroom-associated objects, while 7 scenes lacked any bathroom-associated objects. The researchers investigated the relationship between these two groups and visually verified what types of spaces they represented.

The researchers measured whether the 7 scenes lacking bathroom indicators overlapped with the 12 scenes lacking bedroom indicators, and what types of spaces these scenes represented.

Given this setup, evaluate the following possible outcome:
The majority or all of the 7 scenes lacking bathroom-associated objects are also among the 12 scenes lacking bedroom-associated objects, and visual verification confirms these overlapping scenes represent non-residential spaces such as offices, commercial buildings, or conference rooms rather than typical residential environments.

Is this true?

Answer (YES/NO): YES